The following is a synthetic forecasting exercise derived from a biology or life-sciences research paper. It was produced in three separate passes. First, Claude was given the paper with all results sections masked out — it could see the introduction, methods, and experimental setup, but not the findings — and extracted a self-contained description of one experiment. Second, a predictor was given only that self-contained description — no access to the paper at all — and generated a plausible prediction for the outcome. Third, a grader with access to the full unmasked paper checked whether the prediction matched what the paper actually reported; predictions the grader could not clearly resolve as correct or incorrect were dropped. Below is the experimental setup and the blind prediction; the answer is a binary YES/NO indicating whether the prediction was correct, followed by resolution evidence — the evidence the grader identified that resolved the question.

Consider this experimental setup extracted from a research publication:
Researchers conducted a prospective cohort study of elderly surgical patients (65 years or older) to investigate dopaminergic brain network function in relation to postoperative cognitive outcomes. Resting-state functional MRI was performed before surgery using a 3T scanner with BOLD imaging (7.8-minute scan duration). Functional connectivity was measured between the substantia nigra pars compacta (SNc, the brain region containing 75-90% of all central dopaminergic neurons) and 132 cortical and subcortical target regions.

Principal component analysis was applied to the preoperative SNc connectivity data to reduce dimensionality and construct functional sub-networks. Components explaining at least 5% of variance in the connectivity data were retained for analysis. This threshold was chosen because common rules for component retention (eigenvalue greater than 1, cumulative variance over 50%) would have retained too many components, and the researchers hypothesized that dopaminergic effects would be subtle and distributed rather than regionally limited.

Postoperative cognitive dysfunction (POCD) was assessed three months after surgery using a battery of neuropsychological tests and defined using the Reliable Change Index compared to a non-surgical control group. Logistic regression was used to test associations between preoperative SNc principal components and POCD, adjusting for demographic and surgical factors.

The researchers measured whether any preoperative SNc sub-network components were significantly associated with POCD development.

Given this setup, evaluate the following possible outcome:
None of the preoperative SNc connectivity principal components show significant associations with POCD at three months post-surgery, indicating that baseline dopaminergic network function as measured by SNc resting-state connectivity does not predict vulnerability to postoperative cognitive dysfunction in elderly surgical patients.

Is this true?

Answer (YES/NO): NO